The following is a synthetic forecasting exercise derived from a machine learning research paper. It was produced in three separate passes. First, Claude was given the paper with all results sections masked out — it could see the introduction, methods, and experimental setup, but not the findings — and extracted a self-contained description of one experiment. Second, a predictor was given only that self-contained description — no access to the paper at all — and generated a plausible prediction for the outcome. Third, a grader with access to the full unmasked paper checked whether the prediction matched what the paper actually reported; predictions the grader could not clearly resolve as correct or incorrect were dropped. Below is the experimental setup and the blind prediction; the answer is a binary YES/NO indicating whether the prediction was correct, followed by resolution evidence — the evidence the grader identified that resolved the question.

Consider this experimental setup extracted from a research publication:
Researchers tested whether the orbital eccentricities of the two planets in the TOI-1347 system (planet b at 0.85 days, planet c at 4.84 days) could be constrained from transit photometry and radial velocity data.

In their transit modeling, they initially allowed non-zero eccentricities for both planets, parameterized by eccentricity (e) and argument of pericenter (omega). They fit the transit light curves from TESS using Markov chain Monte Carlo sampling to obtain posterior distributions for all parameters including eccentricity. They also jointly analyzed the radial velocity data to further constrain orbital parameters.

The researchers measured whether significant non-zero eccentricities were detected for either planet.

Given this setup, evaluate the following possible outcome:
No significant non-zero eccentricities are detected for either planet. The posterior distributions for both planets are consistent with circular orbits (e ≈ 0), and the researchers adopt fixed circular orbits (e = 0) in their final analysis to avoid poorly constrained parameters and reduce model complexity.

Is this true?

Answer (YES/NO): YES